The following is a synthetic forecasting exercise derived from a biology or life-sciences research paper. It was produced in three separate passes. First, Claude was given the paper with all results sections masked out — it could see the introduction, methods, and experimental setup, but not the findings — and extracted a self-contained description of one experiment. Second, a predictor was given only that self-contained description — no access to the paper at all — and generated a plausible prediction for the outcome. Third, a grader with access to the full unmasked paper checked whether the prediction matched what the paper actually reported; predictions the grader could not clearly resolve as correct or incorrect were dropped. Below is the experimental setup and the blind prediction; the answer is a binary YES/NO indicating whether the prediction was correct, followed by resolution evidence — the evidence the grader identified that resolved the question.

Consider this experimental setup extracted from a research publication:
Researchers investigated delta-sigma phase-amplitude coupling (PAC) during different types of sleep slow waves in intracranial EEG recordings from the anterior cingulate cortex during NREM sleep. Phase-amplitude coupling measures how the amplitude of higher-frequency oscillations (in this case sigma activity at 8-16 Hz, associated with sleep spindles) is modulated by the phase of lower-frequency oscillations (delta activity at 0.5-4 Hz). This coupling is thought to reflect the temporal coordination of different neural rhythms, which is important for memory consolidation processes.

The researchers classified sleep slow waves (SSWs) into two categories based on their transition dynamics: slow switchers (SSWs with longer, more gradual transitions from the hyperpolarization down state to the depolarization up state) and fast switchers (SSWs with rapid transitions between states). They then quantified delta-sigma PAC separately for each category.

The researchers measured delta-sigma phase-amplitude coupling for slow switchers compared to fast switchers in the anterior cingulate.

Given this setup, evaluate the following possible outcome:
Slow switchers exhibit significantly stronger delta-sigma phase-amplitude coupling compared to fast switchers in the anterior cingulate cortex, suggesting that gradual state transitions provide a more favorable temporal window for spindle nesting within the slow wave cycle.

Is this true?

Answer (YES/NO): YES